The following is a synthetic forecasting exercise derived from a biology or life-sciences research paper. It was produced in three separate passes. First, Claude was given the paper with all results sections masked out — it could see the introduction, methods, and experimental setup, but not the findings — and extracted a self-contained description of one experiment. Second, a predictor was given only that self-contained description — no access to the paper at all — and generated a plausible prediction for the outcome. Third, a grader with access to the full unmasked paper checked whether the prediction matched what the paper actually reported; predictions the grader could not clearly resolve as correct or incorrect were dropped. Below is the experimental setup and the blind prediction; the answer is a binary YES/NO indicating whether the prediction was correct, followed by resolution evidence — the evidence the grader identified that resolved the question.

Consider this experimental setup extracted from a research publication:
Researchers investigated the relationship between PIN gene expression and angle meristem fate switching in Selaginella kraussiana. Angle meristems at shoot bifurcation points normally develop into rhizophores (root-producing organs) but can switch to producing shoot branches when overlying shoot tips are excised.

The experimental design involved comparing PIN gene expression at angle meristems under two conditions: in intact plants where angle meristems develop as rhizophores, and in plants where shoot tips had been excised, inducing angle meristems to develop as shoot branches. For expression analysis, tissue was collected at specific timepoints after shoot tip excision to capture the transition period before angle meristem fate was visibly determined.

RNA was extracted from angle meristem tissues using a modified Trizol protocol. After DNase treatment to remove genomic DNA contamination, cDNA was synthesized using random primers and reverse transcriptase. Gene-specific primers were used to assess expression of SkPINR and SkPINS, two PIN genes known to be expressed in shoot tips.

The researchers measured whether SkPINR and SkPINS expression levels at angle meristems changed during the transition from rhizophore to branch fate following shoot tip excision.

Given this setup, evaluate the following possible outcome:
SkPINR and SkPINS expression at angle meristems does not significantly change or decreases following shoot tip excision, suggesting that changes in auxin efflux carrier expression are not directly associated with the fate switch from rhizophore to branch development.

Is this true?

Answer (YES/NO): NO